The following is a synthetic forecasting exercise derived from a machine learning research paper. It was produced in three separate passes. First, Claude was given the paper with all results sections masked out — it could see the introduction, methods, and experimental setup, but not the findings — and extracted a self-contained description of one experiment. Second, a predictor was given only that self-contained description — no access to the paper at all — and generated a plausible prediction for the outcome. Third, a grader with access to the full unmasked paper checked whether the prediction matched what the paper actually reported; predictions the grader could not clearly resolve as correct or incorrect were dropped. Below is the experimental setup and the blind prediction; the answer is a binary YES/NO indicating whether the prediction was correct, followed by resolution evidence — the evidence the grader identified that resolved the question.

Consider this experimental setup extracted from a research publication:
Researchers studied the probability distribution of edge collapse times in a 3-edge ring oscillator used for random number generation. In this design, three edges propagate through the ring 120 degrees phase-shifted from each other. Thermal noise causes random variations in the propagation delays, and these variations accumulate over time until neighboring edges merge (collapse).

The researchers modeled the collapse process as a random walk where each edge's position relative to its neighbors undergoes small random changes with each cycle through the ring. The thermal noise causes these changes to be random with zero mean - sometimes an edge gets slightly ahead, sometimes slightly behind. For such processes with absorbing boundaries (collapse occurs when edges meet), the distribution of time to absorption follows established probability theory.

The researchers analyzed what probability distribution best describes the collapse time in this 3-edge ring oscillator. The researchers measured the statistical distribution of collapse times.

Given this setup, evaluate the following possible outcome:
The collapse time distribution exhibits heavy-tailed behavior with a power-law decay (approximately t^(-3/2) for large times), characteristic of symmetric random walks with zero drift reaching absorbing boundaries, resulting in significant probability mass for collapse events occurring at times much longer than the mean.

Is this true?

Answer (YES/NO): NO